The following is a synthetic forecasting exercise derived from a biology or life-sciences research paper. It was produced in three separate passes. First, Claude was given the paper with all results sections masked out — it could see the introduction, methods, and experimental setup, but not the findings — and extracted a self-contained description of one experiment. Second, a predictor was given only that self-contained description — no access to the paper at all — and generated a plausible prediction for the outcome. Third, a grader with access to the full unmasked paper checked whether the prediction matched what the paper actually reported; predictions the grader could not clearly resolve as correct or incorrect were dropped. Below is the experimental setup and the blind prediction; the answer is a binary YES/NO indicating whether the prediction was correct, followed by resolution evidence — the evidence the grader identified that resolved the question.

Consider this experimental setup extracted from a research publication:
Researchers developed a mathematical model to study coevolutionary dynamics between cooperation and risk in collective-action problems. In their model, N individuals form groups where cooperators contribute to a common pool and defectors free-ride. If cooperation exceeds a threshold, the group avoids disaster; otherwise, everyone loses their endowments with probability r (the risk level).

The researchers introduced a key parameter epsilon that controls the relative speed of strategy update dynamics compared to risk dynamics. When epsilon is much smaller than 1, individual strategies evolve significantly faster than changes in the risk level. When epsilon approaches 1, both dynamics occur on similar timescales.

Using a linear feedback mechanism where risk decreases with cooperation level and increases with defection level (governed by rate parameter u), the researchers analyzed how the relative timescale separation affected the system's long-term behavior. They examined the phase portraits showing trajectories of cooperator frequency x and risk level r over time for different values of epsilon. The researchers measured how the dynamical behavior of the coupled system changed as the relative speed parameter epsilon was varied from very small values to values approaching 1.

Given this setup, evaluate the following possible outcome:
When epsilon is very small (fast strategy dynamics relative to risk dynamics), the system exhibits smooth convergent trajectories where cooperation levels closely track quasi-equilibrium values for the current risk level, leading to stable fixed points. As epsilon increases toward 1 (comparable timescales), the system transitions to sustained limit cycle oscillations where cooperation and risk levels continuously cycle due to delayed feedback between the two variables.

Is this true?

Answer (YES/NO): NO